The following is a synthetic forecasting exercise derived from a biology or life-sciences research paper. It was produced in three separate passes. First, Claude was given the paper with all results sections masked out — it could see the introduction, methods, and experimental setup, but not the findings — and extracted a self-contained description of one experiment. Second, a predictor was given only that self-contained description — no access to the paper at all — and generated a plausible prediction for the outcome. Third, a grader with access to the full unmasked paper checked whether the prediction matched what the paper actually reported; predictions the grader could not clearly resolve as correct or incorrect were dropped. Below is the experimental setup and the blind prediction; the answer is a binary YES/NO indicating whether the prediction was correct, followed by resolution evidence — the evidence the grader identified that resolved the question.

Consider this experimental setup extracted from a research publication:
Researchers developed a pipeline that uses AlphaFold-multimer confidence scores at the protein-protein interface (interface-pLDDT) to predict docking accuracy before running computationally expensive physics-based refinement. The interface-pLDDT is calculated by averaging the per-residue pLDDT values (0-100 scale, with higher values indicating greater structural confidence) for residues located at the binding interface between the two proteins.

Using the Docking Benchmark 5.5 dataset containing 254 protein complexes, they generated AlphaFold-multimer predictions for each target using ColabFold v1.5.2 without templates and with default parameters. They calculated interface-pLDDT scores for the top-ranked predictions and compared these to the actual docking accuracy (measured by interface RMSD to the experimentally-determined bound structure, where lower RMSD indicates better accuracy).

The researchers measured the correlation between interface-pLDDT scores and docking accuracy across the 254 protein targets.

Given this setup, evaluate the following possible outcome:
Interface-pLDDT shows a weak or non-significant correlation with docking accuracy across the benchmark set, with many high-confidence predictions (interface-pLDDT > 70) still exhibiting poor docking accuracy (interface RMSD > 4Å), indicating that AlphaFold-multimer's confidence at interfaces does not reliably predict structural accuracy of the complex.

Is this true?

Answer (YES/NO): NO